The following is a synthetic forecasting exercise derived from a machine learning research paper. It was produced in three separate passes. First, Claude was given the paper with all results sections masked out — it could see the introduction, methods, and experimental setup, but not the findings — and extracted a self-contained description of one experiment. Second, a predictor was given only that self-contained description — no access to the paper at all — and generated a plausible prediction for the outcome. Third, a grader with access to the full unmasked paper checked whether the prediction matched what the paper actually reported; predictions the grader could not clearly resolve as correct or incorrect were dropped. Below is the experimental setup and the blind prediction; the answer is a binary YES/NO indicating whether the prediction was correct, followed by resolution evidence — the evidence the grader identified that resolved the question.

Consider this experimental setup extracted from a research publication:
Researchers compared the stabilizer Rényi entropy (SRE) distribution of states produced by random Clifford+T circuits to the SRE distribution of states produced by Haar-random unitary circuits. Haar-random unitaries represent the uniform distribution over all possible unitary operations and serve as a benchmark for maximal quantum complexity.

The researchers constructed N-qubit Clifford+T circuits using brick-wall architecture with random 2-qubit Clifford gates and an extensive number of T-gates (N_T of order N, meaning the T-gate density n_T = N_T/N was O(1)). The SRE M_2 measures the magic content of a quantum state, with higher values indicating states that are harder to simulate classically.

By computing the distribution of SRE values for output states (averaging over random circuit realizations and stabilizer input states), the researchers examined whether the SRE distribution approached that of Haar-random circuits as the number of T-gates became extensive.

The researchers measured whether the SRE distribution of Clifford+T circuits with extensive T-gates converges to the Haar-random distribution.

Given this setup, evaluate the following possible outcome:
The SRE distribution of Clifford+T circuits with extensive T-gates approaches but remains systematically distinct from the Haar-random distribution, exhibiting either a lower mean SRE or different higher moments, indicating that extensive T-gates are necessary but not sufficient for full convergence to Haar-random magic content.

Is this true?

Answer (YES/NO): NO